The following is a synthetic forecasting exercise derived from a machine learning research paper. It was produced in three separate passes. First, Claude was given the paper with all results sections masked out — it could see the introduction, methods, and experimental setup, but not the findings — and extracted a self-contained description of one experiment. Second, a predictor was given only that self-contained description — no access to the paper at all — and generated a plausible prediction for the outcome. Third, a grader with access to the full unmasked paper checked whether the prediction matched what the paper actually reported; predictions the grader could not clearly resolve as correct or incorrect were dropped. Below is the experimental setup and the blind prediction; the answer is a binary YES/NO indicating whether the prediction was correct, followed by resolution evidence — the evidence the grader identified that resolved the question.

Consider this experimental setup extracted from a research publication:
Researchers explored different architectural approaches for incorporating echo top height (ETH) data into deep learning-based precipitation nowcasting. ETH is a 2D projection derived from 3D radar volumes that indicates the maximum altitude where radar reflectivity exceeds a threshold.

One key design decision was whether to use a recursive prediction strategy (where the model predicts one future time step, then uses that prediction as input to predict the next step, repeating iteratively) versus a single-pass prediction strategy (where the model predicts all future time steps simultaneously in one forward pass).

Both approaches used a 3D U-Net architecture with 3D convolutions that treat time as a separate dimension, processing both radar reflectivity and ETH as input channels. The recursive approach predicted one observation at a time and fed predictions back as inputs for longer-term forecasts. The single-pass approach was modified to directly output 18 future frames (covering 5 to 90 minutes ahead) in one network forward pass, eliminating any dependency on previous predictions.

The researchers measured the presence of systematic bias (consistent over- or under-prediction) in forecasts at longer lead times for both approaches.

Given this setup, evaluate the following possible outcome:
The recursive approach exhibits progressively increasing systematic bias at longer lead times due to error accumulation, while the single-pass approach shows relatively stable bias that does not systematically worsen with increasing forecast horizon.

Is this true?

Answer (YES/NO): YES